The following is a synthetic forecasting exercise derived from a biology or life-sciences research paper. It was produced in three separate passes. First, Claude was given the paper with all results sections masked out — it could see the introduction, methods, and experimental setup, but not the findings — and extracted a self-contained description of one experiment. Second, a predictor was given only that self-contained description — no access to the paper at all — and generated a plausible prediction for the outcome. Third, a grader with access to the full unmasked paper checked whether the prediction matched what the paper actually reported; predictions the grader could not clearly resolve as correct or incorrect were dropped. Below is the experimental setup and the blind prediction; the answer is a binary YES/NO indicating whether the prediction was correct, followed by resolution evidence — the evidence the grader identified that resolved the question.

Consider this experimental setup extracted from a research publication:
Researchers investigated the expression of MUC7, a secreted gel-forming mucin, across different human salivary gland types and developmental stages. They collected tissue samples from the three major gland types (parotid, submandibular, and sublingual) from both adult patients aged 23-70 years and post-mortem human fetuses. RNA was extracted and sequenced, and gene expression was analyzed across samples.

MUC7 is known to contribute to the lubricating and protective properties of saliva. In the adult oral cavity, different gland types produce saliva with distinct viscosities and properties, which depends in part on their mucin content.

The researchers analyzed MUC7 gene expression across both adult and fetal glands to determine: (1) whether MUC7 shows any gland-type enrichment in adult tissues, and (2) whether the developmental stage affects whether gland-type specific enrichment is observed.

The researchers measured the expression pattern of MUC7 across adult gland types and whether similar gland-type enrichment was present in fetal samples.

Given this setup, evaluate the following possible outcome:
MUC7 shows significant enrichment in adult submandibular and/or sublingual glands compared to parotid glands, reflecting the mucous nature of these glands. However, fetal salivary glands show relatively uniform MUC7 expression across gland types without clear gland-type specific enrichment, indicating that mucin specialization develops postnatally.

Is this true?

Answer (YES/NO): YES